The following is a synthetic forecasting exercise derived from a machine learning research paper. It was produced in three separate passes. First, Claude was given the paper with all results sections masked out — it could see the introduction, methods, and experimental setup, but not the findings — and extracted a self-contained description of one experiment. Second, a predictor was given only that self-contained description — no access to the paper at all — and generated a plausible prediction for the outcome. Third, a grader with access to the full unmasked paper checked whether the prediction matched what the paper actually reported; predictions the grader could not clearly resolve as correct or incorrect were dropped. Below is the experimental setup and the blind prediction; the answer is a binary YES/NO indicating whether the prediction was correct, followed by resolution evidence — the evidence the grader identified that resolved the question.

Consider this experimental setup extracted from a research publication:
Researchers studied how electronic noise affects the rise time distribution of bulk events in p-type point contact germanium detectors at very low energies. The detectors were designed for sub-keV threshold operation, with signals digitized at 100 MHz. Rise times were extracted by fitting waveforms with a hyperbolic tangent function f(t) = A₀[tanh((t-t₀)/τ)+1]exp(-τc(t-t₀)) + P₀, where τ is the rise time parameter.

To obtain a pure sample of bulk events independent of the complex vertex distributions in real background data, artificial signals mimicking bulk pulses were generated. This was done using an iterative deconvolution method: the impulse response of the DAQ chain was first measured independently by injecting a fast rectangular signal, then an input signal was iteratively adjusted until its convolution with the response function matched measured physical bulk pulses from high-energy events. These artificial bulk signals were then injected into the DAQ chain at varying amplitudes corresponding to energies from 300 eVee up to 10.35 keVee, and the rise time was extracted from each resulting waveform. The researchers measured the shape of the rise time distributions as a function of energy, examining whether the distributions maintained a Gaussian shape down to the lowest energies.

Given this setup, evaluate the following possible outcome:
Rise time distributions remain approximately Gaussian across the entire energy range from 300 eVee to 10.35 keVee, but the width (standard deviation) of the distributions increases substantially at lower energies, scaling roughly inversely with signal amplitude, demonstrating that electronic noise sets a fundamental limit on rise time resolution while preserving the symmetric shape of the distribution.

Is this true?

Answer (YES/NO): NO